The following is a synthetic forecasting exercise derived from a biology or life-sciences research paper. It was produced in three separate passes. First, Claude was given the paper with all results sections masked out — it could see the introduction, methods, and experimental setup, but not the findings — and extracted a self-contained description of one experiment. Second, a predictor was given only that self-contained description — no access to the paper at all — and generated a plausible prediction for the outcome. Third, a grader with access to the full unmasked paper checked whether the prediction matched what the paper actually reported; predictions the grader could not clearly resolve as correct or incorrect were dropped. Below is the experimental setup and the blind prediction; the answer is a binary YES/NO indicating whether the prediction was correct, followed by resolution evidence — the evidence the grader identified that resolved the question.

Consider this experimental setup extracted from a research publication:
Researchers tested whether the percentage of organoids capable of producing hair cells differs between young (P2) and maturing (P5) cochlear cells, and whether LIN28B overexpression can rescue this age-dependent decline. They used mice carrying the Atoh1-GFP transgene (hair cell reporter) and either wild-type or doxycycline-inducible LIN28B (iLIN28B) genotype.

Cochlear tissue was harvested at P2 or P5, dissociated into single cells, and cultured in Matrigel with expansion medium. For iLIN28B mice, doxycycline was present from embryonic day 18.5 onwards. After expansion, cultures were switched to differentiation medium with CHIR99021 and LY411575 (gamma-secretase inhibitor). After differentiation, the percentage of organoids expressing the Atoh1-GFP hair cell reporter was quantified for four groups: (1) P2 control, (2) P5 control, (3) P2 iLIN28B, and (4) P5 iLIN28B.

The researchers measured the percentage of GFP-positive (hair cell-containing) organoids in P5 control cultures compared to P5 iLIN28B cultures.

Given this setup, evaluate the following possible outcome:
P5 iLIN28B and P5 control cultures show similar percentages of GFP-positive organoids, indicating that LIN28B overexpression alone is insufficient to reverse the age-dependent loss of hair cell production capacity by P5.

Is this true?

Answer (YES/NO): NO